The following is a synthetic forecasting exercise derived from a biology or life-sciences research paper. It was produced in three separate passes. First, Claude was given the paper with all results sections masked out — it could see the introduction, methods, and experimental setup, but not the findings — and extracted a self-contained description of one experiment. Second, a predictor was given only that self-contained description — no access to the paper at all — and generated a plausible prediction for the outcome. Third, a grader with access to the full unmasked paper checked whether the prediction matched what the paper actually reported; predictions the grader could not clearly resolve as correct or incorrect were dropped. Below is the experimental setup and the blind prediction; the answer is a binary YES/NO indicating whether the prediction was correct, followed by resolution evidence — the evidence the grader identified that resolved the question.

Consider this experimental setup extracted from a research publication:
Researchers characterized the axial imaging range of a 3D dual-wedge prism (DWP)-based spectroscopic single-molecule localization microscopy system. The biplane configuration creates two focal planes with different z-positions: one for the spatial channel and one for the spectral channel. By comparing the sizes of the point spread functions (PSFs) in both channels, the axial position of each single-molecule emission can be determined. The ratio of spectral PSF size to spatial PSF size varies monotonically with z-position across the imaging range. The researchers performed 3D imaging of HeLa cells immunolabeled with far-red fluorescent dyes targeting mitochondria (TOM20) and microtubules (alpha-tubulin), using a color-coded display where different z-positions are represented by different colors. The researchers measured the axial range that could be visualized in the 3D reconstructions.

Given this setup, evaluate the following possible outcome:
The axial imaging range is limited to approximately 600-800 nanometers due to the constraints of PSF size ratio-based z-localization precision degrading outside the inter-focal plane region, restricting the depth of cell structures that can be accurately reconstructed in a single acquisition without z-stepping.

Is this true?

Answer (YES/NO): YES